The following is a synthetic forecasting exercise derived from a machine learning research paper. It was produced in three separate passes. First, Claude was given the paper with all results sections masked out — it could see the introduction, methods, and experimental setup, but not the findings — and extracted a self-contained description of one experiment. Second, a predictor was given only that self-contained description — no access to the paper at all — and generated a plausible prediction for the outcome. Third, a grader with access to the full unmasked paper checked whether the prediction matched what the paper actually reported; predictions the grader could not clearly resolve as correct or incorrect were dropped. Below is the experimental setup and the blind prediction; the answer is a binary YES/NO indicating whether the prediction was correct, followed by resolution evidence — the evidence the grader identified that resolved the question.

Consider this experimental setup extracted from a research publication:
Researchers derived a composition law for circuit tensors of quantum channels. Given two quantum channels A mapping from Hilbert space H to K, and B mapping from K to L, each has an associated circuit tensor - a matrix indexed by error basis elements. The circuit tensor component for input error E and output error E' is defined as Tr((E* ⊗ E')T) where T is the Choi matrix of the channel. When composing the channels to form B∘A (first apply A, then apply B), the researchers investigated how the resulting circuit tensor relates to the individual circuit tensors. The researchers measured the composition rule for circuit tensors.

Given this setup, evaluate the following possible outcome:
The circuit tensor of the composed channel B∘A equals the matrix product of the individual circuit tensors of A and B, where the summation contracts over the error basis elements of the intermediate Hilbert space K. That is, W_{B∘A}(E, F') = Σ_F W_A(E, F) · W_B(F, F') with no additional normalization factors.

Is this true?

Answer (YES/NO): YES